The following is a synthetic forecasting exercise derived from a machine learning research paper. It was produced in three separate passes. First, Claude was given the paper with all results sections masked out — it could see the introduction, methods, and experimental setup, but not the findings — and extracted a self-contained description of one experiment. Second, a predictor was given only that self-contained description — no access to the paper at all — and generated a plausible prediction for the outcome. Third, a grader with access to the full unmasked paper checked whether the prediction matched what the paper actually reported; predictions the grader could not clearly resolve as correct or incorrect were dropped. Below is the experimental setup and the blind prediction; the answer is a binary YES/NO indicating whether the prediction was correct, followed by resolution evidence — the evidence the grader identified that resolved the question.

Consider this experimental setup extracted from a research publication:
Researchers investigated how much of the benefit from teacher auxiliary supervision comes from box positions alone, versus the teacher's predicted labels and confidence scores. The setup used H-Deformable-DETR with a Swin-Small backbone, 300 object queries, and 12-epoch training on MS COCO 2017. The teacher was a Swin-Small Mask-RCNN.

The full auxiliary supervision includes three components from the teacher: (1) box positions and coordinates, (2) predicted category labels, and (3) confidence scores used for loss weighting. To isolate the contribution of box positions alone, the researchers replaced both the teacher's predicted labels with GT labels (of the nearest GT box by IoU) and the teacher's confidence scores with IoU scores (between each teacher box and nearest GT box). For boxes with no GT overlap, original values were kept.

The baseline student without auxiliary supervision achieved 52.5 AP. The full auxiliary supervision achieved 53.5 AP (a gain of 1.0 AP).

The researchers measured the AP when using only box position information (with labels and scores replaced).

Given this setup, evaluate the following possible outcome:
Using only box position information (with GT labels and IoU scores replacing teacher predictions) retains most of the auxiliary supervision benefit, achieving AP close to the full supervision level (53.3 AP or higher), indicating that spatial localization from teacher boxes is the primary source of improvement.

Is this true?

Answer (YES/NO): NO